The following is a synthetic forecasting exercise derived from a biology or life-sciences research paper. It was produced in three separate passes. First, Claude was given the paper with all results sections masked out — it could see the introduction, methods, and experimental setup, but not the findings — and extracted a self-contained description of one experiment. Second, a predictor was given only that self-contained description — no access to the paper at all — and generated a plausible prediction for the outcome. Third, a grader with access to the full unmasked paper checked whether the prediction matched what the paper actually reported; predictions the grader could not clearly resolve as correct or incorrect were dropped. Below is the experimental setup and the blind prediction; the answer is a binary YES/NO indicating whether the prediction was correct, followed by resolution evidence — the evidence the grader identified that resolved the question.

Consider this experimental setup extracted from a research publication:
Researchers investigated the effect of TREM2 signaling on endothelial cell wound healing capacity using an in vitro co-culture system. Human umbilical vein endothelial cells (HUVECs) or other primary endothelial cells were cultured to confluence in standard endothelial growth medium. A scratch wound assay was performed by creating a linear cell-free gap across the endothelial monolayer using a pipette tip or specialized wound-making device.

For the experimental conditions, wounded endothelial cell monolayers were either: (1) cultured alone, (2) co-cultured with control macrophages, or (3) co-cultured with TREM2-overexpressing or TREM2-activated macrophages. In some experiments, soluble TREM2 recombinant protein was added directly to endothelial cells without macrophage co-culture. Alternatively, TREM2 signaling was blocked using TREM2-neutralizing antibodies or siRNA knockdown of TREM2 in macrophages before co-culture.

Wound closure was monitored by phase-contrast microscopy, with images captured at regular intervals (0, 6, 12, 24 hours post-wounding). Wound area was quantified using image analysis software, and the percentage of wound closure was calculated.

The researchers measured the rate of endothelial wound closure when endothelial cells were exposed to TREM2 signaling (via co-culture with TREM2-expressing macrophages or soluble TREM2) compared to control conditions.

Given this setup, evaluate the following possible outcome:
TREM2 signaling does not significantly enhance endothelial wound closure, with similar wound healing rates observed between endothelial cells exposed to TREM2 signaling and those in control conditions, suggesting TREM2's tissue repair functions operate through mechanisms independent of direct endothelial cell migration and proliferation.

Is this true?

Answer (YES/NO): NO